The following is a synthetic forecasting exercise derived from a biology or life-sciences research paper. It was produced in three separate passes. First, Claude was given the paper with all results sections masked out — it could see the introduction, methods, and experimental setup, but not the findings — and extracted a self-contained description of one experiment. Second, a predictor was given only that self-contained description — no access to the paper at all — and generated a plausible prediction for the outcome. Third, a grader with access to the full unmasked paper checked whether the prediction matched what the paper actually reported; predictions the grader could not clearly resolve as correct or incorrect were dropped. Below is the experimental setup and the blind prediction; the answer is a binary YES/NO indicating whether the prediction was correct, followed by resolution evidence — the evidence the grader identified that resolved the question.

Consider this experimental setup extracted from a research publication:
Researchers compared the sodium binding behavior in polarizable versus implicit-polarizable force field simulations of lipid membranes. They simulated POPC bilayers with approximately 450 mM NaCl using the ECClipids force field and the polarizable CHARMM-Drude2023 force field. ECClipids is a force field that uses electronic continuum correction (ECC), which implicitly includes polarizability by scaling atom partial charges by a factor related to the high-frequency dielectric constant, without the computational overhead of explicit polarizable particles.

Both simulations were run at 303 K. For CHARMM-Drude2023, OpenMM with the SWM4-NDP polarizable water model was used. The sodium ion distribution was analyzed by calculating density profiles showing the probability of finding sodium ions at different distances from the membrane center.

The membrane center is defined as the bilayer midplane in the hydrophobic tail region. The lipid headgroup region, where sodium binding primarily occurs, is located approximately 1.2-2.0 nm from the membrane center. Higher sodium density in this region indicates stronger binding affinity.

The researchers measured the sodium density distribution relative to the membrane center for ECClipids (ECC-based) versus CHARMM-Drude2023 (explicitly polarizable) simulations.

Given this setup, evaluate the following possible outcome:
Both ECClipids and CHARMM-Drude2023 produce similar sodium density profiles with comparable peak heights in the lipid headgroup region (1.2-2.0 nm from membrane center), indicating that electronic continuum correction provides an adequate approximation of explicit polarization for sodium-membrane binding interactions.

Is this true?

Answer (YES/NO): YES